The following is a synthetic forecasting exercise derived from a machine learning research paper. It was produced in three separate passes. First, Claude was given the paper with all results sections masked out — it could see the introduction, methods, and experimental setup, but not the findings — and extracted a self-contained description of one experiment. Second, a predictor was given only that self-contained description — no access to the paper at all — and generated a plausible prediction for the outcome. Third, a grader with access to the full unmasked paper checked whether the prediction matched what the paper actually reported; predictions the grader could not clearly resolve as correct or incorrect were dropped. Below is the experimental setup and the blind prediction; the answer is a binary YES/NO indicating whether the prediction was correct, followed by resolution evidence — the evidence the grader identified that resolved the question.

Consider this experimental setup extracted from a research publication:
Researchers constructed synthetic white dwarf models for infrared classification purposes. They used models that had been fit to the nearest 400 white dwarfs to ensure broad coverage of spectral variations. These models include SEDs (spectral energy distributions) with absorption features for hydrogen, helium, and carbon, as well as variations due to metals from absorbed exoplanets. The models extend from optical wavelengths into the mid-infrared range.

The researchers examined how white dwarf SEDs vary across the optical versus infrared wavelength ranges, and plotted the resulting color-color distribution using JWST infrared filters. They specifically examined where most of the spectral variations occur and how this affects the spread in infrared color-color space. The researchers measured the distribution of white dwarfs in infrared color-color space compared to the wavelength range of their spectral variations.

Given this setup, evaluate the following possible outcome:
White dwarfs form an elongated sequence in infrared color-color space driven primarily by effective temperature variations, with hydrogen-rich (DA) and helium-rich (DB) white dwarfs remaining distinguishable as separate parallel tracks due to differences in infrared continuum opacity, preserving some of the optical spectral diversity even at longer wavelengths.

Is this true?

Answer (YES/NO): NO